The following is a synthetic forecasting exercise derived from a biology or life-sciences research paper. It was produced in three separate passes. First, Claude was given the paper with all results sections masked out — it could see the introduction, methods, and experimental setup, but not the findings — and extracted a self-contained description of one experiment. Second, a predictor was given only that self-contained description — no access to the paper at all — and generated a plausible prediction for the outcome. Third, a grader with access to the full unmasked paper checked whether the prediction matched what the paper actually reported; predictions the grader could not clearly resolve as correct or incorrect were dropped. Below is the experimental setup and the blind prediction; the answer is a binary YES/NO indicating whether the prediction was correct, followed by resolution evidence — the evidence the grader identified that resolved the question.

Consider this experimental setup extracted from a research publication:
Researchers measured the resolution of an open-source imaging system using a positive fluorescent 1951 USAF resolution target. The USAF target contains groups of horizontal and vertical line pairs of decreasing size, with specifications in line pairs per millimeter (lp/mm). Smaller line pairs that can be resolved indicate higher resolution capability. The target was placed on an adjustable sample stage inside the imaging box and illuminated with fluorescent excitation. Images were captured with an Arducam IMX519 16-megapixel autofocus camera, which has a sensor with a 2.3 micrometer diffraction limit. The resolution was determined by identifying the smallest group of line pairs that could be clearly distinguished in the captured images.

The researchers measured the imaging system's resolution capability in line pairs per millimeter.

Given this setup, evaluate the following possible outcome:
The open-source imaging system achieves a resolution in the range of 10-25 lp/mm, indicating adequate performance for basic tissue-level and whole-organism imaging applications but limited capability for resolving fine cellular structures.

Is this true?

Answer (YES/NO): NO